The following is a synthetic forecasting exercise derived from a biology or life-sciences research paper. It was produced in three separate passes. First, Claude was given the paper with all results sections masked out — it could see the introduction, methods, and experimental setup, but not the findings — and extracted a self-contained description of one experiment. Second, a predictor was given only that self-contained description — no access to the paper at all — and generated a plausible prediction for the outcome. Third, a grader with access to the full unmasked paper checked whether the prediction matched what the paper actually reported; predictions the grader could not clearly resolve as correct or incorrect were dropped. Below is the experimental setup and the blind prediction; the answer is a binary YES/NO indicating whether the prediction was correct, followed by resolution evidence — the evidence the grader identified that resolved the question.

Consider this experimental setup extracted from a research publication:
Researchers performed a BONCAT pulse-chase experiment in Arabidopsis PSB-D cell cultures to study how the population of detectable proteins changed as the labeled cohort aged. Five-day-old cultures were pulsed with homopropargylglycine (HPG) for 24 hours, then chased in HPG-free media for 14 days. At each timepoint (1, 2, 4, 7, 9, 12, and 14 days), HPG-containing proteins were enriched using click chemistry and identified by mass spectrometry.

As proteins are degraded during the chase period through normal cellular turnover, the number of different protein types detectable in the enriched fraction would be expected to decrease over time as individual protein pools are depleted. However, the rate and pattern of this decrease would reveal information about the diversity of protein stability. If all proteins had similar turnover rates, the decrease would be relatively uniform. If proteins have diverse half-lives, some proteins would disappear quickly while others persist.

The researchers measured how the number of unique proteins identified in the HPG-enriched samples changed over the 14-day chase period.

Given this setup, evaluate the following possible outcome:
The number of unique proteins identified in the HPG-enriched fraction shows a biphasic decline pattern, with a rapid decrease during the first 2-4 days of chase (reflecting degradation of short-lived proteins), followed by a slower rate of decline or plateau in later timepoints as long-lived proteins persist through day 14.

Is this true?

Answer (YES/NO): NO